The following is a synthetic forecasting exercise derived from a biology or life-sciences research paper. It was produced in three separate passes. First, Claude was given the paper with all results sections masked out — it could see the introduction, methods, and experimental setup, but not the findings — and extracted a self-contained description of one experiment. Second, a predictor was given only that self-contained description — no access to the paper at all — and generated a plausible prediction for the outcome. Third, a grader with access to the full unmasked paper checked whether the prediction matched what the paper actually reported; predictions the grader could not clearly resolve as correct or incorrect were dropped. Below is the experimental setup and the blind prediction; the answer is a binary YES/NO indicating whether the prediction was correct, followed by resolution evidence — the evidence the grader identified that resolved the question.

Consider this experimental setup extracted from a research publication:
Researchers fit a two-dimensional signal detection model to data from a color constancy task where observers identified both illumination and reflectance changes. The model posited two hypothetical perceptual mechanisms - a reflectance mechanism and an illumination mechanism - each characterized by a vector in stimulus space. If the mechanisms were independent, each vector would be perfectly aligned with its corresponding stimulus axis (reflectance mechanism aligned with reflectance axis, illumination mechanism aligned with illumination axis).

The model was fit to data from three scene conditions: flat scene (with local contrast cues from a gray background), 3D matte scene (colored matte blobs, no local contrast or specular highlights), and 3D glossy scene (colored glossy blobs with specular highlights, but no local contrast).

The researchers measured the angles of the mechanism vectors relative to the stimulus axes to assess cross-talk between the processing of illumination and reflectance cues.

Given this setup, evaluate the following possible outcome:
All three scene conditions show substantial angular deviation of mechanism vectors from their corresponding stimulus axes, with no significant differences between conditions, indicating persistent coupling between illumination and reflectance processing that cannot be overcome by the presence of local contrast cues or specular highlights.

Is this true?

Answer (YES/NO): NO